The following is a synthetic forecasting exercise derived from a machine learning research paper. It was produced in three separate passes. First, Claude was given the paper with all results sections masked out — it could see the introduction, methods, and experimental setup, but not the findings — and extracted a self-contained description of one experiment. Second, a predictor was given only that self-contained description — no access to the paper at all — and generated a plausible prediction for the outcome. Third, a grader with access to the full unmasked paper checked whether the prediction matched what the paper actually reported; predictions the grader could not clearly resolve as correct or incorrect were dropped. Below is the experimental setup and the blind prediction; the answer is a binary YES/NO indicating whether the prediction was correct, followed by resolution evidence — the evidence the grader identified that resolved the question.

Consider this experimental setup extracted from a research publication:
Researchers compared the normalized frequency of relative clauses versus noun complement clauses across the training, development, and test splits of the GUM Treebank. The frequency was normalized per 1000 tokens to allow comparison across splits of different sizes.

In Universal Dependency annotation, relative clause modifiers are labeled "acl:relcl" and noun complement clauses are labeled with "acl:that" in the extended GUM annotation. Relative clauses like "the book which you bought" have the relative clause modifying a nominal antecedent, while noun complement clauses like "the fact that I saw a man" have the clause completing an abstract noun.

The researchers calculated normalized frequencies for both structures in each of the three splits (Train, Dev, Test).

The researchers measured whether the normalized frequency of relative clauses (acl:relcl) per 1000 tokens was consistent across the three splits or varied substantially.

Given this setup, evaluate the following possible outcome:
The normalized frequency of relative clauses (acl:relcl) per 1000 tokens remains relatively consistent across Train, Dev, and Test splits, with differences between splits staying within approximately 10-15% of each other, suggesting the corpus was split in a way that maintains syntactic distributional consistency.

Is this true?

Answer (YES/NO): NO